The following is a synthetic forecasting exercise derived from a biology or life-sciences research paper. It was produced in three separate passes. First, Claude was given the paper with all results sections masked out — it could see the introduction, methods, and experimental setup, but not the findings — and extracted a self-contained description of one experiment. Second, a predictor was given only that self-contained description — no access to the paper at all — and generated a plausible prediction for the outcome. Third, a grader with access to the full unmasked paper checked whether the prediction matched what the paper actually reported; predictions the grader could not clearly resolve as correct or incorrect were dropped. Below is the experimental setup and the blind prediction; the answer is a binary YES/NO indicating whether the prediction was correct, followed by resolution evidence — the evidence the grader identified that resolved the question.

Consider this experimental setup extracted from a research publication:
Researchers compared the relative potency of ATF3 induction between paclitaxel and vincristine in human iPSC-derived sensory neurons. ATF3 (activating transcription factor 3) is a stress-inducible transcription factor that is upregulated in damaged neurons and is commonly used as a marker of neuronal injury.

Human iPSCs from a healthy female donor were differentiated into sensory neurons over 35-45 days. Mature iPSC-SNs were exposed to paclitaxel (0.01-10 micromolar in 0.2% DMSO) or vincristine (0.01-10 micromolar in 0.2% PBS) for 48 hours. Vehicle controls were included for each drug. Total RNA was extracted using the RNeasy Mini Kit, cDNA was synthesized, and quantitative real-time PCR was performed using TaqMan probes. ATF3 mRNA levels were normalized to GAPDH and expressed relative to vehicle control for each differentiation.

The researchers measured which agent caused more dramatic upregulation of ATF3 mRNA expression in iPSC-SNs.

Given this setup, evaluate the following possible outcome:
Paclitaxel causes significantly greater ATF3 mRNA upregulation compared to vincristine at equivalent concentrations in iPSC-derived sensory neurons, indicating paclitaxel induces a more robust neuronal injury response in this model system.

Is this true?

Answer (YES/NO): NO